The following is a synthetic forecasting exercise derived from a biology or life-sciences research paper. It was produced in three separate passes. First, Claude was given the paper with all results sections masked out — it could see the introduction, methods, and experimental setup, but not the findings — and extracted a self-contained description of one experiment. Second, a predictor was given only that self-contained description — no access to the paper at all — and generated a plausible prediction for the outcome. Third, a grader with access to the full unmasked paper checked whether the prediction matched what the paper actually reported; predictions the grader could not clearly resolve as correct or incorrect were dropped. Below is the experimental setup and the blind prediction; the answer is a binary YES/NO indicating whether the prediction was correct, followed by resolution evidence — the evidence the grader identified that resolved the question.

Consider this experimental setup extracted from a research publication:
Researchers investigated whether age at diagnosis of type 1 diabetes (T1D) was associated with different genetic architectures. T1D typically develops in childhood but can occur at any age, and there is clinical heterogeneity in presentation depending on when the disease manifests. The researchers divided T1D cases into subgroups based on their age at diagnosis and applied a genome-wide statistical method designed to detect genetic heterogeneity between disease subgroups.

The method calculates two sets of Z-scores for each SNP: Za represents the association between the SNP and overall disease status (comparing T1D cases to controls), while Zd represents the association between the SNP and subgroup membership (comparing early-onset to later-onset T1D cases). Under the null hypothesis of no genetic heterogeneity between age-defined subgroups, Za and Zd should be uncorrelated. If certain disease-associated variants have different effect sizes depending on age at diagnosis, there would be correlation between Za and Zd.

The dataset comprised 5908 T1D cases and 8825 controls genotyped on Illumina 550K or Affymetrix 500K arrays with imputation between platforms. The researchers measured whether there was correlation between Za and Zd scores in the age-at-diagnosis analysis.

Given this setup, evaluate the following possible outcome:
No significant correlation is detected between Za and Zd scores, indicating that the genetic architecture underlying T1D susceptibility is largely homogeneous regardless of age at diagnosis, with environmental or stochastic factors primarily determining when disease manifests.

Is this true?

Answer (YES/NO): NO